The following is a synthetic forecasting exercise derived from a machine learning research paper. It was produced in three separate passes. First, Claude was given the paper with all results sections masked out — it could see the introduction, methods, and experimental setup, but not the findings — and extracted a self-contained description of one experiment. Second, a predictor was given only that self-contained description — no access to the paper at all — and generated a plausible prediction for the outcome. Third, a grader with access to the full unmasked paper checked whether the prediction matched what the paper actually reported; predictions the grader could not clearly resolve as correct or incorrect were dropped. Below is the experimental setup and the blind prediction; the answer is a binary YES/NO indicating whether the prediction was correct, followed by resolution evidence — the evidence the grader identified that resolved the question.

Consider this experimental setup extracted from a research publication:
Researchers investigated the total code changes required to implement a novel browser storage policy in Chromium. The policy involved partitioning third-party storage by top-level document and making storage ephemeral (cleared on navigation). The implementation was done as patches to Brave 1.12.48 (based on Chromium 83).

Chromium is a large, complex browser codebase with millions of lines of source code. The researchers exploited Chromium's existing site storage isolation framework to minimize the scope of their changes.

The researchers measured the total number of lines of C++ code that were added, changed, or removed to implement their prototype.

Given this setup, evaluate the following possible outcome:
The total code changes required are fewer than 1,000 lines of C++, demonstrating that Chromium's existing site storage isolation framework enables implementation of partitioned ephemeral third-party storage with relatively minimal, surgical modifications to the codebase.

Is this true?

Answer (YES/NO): YES